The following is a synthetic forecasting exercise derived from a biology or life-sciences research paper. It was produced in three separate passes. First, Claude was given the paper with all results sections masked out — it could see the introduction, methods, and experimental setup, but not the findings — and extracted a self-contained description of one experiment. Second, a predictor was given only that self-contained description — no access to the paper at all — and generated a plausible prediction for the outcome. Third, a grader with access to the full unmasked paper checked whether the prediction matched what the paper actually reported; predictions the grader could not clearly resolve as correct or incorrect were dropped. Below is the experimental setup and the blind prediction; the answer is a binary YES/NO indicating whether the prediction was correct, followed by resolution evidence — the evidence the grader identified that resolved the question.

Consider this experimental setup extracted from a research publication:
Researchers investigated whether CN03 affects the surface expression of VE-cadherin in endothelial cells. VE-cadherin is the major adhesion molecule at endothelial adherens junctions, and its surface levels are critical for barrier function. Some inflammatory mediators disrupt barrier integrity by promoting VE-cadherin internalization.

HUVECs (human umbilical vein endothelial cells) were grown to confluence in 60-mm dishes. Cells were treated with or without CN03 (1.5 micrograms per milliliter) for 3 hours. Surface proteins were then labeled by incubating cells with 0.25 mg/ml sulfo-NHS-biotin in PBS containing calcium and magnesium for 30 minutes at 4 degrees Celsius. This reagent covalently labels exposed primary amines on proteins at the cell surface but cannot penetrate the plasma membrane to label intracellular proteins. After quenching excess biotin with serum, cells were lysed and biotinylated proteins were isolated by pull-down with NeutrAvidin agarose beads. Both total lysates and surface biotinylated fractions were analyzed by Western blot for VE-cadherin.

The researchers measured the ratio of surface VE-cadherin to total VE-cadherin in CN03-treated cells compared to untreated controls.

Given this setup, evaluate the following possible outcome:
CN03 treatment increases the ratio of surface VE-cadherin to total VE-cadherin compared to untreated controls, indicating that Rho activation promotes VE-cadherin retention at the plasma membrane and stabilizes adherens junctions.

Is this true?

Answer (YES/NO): YES